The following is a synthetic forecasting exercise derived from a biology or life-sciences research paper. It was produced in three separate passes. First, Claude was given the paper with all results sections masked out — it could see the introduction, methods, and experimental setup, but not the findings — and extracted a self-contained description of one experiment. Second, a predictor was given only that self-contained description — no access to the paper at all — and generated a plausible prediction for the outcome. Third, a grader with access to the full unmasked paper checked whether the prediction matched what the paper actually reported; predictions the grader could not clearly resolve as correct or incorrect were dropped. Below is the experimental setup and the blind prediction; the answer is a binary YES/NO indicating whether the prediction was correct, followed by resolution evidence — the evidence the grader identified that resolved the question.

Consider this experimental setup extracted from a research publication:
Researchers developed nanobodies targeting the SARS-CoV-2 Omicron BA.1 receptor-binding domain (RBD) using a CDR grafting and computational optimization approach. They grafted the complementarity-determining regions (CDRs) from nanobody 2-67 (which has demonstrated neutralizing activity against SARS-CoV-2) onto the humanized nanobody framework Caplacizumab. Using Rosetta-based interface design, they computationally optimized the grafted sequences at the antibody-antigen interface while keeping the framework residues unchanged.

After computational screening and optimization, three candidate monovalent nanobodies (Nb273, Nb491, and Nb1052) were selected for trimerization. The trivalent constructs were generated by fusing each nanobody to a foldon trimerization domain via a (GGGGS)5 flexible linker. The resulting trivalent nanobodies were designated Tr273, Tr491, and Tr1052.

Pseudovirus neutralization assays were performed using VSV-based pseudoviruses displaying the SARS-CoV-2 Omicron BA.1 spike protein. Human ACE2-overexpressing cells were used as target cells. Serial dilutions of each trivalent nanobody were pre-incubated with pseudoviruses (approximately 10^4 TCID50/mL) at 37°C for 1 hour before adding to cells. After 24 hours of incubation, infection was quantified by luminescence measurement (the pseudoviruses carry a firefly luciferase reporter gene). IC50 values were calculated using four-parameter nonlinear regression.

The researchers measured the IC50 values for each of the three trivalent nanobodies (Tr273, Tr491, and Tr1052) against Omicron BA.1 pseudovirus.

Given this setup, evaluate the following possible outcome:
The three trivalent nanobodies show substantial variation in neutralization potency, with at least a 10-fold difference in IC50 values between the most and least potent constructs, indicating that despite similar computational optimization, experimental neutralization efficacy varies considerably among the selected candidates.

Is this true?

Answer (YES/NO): YES